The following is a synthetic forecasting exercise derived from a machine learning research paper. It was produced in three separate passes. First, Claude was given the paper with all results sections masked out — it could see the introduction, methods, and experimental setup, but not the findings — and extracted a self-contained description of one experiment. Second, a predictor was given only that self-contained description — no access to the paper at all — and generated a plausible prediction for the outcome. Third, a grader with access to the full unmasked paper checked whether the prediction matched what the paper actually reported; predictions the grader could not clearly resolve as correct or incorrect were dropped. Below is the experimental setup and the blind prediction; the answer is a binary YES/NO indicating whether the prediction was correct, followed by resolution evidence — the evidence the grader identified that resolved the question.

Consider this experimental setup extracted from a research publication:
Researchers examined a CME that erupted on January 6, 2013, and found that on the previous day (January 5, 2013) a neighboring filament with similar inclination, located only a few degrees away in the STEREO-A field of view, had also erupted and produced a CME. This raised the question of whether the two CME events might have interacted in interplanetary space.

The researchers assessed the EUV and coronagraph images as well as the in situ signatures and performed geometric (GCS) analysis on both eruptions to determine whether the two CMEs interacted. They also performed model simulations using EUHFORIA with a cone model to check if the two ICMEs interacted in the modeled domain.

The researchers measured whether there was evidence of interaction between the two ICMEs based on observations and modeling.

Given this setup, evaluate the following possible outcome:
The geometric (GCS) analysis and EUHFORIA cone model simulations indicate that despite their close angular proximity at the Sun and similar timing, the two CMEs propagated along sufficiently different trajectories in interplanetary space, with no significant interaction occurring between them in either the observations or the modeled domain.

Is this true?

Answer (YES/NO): YES